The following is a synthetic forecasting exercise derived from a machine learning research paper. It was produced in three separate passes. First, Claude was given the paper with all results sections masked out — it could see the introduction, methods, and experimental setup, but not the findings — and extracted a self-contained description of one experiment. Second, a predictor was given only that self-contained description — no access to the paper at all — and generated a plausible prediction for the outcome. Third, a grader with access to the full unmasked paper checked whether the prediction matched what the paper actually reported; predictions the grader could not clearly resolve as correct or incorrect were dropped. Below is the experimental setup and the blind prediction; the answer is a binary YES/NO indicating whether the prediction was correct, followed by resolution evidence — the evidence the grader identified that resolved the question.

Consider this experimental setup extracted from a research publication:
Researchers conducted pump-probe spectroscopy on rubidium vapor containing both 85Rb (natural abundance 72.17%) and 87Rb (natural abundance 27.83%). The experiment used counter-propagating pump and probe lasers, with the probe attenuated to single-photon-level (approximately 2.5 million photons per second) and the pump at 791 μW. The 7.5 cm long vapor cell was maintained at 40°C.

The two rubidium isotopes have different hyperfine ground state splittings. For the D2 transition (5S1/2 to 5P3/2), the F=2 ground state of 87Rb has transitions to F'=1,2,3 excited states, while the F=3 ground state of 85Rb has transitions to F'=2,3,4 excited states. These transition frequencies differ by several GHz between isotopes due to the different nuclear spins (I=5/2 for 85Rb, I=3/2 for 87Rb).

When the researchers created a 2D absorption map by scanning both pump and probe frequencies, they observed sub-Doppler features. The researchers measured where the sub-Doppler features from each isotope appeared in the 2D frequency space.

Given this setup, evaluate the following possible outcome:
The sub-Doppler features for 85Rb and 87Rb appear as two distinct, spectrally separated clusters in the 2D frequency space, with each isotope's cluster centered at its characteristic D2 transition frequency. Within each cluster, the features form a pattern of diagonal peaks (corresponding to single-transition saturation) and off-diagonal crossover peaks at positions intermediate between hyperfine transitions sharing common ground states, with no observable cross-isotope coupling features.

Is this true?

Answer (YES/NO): NO